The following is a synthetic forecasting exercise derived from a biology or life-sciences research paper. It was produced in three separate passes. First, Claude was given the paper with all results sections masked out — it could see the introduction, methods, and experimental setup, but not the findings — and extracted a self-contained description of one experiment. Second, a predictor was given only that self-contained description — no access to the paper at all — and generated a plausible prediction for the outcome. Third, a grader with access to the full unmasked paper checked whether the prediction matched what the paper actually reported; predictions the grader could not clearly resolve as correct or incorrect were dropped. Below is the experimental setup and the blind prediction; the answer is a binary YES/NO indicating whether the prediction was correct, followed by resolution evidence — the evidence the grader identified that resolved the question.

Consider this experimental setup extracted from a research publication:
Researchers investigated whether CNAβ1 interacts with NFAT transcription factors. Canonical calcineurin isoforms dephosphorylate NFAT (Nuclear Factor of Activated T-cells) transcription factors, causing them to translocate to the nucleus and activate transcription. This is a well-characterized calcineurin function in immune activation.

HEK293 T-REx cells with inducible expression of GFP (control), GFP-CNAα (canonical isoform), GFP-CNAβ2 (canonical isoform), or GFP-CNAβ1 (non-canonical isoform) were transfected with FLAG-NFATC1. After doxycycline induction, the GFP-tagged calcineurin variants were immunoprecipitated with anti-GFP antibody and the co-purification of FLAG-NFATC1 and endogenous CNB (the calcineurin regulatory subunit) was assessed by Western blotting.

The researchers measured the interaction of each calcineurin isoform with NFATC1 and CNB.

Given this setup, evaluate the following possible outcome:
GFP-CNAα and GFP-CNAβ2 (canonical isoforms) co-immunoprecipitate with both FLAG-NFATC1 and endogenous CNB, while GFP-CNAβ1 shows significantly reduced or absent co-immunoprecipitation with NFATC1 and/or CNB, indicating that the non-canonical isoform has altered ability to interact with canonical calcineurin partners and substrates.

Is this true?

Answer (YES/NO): YES